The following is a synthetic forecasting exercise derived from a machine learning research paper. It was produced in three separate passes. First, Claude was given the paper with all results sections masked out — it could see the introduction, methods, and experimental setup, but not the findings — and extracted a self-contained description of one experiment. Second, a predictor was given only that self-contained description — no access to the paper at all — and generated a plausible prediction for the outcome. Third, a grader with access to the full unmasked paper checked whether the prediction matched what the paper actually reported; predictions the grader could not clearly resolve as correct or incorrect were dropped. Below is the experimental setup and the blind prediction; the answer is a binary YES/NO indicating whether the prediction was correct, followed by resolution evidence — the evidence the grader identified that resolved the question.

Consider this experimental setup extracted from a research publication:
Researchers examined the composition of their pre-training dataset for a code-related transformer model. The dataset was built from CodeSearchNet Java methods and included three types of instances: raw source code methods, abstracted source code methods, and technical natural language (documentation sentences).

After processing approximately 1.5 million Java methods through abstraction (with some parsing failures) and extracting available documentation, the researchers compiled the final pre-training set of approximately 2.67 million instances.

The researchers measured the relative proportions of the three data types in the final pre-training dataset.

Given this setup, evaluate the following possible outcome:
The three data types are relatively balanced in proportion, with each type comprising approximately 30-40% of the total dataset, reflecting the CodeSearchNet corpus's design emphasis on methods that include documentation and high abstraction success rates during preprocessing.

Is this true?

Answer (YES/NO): NO